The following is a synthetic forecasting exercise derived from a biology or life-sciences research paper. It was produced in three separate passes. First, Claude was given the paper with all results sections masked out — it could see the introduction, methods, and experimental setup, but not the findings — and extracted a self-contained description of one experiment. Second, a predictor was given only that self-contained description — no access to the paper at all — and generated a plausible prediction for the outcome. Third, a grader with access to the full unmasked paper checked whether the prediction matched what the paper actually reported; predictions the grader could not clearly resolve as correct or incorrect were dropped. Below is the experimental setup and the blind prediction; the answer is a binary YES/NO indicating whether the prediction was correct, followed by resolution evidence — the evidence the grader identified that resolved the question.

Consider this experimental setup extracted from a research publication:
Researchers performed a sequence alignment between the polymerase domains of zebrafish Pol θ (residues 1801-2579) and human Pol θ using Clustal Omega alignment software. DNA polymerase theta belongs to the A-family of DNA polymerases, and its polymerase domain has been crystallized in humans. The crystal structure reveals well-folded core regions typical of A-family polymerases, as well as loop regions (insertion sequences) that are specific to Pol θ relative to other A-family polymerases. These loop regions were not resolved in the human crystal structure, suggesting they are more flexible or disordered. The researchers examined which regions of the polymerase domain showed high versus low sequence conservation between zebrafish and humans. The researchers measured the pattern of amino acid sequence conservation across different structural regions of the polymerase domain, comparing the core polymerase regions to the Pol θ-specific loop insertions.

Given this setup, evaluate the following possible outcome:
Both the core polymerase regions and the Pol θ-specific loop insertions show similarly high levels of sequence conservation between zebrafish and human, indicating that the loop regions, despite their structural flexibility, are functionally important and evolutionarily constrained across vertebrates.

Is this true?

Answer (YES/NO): NO